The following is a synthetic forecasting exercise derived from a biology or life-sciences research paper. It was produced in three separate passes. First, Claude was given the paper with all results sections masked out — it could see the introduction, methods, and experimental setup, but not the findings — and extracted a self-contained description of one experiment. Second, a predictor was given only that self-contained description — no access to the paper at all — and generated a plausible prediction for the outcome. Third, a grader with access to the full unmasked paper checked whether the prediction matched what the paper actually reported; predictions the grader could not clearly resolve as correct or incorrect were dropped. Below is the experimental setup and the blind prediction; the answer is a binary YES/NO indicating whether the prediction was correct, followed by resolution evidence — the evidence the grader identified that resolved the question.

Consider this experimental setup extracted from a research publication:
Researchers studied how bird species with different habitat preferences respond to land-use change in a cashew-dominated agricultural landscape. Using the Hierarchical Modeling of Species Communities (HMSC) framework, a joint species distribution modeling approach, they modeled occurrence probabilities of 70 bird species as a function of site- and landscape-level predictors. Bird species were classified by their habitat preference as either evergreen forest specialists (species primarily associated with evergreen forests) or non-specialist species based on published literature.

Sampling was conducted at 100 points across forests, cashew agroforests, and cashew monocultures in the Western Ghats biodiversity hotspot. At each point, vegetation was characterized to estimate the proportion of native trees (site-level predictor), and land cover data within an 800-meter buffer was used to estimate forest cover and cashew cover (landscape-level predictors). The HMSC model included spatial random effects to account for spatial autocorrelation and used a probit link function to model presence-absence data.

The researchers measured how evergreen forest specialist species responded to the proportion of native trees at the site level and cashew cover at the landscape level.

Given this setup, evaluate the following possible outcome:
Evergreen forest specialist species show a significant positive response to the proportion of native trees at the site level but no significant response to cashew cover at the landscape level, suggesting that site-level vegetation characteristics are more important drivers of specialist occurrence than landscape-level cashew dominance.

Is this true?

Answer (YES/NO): NO